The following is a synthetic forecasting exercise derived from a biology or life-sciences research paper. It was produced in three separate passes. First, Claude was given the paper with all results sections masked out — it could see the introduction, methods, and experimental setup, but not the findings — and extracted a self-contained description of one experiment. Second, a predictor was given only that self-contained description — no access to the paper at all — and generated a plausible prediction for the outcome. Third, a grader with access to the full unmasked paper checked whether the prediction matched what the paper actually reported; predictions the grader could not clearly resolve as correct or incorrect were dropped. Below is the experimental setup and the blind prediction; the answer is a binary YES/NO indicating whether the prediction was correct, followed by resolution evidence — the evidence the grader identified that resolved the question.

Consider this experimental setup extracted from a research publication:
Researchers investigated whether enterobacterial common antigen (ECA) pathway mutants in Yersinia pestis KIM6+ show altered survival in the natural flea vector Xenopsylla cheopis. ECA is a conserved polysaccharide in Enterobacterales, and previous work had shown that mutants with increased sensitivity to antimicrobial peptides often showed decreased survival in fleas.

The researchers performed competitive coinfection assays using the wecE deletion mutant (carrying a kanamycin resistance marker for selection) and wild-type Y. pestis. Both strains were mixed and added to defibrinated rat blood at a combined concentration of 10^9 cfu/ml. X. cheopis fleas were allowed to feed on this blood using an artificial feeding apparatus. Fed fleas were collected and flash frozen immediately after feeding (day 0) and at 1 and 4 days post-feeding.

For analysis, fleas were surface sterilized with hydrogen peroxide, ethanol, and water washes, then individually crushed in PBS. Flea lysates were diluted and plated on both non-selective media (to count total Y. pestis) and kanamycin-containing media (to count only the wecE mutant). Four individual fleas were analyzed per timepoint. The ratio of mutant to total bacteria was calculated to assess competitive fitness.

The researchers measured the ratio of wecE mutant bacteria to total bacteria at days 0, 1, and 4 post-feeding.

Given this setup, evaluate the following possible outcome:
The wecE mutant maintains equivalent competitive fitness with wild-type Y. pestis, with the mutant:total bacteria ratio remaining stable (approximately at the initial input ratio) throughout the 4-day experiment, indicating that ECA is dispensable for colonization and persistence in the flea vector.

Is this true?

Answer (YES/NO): NO